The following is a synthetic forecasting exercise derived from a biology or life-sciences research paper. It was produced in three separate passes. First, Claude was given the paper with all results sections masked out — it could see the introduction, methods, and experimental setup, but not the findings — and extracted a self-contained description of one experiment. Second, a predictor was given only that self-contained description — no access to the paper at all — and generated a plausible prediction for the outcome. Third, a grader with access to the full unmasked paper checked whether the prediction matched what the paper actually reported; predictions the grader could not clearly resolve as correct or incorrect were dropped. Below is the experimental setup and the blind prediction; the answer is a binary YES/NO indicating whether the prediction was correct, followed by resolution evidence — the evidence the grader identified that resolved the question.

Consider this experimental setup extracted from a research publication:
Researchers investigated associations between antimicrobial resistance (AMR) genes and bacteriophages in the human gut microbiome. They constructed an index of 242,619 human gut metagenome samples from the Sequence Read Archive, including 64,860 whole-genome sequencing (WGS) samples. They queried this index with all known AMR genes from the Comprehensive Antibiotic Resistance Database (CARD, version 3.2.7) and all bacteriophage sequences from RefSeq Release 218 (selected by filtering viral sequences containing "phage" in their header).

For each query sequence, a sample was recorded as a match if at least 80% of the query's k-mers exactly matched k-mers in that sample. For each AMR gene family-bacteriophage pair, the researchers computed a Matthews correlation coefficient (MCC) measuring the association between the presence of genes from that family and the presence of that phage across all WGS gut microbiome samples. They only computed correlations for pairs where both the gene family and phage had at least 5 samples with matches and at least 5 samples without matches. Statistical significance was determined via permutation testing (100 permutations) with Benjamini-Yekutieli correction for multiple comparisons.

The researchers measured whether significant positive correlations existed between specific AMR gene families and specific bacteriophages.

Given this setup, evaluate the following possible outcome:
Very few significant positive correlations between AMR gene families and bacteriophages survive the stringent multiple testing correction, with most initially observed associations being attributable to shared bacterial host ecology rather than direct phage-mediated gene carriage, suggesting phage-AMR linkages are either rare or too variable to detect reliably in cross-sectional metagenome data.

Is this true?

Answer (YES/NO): NO